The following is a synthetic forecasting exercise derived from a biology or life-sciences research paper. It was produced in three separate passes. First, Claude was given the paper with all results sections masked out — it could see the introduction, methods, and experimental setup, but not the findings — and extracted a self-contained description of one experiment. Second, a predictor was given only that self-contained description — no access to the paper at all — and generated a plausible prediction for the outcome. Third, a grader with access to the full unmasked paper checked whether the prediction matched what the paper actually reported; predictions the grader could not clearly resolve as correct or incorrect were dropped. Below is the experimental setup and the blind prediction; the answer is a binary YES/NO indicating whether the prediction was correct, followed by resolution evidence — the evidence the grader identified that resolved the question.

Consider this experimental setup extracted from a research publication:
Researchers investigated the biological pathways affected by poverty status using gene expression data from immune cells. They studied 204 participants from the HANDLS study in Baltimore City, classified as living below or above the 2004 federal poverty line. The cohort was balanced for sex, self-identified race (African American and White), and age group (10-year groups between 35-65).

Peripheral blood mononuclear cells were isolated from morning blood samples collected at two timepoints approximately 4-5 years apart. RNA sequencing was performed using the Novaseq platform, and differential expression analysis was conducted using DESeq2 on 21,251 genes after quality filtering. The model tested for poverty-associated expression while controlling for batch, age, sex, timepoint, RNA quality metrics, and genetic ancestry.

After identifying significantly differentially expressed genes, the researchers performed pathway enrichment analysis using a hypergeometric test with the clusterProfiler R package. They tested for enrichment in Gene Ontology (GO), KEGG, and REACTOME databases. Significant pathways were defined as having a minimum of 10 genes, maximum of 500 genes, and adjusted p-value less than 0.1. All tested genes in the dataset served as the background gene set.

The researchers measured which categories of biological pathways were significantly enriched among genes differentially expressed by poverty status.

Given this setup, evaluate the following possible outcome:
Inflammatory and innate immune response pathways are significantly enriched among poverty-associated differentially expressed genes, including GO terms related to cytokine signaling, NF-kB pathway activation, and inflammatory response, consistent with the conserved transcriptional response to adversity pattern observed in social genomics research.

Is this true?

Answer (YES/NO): NO